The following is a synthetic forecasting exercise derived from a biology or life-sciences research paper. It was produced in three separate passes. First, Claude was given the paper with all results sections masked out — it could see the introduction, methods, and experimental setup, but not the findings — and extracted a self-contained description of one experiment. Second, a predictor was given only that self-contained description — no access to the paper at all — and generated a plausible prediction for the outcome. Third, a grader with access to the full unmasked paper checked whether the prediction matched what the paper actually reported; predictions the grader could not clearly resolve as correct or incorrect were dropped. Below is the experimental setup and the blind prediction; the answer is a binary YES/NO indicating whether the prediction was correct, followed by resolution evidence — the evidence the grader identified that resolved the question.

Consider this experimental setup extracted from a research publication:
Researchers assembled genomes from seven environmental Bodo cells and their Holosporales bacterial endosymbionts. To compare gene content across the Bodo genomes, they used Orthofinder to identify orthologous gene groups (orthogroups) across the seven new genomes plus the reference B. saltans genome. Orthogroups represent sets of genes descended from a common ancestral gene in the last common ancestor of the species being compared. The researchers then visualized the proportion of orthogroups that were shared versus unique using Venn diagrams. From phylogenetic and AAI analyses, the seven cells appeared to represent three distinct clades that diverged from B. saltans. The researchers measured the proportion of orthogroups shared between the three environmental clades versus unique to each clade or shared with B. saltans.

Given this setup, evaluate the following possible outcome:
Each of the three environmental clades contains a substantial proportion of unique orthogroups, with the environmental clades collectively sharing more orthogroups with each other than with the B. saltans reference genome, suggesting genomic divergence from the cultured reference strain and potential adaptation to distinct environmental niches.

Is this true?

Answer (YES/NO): NO